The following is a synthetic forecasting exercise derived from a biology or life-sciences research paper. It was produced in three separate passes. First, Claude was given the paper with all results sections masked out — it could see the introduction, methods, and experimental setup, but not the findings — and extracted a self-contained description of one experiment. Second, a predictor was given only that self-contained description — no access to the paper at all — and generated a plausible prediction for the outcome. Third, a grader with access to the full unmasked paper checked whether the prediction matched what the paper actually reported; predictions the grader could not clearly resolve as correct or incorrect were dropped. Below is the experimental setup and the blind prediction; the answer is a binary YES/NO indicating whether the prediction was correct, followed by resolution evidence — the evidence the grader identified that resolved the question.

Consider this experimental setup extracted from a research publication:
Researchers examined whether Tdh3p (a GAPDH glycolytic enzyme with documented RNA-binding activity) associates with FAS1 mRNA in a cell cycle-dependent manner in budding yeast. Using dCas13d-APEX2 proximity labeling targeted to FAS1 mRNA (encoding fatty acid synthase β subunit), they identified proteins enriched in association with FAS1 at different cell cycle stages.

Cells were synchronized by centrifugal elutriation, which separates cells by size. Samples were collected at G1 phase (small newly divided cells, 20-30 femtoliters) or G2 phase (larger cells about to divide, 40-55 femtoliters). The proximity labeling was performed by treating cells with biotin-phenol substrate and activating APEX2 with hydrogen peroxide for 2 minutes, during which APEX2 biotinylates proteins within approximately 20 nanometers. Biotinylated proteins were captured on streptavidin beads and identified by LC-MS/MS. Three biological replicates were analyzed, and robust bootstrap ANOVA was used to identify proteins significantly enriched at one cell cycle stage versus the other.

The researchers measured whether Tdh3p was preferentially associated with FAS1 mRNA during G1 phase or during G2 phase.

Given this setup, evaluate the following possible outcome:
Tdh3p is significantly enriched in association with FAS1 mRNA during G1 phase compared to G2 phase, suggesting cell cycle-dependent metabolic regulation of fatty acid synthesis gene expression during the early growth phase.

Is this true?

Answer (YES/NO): NO